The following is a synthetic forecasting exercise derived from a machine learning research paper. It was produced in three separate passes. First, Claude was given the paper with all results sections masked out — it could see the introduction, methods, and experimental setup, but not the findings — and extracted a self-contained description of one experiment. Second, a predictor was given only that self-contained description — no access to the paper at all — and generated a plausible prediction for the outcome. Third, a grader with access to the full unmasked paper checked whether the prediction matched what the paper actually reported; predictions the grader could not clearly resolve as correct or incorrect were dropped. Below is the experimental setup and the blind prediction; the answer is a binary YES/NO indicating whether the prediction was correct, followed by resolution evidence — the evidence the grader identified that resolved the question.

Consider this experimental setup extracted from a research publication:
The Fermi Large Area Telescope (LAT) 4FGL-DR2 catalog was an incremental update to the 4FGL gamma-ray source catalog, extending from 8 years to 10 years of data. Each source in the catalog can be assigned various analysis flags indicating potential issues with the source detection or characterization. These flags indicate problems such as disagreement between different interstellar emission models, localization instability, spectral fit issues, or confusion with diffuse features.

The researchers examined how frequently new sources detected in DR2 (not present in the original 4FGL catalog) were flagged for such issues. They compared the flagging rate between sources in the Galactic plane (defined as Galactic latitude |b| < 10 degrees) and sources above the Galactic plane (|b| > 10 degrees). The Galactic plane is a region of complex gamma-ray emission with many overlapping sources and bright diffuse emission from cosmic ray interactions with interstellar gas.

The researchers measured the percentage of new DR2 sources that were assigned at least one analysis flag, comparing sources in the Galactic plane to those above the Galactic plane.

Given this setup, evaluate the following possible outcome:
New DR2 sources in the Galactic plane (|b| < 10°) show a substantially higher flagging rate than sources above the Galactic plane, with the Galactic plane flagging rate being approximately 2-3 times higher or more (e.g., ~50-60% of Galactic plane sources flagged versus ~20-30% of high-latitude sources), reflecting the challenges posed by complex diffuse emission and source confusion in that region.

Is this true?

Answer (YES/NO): NO